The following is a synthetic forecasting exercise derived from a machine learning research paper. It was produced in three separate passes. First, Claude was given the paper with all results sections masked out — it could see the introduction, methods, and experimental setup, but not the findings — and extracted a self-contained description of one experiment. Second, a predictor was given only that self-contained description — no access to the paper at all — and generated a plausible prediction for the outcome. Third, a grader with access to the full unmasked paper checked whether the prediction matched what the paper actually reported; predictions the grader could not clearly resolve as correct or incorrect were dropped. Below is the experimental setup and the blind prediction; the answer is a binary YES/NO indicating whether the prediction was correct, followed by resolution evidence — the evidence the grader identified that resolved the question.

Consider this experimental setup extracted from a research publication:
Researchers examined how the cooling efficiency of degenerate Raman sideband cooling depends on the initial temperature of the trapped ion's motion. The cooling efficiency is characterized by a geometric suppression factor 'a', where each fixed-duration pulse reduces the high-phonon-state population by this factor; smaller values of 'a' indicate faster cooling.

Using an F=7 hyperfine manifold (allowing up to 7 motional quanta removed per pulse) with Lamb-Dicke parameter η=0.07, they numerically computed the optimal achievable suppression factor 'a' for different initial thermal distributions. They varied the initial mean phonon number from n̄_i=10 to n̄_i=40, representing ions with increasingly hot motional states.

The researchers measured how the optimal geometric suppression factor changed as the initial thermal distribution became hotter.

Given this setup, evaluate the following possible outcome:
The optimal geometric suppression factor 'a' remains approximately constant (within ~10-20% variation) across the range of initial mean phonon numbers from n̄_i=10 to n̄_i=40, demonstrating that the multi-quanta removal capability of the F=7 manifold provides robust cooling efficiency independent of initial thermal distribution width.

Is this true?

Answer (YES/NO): NO